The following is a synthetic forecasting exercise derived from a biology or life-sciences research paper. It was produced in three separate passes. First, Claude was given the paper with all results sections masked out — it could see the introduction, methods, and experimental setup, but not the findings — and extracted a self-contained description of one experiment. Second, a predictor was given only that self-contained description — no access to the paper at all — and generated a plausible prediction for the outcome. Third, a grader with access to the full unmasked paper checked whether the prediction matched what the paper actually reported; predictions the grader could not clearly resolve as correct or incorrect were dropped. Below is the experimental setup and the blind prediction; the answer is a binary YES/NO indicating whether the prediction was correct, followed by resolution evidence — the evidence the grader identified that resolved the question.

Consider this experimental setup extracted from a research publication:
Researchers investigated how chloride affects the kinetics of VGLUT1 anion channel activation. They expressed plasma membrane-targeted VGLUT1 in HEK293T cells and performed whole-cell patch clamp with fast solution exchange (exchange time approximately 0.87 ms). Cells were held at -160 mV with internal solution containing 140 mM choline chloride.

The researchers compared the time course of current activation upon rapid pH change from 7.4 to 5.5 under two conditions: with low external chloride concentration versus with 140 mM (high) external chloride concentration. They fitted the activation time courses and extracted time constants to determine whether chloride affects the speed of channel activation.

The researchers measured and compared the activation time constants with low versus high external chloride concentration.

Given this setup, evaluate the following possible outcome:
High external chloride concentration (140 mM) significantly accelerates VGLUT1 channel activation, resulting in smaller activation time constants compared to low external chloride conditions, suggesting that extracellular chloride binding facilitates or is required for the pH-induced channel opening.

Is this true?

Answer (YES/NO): NO